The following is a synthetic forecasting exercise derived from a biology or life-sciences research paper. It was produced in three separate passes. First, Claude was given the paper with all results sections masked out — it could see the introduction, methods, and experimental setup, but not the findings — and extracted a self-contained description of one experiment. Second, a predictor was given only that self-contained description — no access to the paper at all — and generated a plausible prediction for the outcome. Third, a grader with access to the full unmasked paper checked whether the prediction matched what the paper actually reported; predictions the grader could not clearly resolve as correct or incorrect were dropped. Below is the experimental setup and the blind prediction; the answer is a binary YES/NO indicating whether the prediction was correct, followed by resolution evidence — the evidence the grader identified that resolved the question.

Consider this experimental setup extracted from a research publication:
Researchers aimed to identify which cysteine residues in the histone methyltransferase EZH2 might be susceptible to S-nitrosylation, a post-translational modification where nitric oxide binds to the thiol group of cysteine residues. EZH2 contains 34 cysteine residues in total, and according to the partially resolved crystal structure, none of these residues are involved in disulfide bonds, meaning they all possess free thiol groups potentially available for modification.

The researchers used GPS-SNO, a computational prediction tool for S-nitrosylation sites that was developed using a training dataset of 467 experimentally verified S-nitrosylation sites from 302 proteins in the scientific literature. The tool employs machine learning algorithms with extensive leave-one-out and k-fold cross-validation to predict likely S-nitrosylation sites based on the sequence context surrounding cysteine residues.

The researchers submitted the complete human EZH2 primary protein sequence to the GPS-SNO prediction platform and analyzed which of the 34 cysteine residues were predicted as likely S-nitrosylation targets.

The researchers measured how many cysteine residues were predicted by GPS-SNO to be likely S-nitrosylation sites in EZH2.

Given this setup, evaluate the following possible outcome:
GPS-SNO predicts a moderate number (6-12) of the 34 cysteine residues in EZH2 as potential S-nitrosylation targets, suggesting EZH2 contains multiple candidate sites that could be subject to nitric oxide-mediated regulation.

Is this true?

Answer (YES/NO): NO